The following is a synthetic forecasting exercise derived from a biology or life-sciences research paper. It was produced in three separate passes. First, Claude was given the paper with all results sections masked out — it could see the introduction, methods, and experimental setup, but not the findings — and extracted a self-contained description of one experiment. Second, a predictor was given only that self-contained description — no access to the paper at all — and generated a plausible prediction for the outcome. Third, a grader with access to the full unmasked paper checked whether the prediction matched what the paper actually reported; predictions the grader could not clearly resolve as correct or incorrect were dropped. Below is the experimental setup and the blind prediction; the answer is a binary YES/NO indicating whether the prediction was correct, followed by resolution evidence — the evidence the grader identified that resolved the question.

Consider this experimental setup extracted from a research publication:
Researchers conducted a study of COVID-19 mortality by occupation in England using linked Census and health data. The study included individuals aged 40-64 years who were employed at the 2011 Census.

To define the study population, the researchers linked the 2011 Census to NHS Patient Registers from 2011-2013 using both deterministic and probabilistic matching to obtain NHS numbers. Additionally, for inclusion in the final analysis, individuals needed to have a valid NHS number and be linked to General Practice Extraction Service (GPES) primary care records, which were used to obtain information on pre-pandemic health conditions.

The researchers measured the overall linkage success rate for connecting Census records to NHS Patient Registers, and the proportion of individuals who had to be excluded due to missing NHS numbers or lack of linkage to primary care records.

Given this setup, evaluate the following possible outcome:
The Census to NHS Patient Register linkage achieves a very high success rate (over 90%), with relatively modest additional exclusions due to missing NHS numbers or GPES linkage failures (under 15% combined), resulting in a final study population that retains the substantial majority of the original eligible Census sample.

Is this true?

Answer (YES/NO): YES